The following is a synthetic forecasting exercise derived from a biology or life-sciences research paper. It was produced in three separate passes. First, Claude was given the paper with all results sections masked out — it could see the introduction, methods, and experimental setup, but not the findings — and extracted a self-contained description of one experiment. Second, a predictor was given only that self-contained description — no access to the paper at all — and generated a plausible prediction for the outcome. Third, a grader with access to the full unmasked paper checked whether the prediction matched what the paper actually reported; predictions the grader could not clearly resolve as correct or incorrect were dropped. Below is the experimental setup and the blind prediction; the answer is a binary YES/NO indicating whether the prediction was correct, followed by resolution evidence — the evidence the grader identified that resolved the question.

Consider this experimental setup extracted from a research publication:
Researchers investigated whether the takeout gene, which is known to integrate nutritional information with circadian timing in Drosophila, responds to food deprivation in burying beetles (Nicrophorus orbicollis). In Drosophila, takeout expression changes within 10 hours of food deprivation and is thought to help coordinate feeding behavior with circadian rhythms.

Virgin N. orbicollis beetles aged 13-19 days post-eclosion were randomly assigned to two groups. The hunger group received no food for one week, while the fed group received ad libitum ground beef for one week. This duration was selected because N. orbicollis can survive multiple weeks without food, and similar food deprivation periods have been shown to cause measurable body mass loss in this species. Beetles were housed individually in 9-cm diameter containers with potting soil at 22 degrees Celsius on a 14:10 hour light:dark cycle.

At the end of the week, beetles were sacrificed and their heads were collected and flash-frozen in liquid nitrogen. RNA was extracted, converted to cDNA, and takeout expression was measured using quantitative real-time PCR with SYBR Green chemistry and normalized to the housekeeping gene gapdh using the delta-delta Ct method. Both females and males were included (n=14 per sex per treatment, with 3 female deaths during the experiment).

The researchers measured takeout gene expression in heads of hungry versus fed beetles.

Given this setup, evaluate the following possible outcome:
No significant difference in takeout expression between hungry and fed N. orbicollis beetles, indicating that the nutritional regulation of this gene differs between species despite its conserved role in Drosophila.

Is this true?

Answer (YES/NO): YES